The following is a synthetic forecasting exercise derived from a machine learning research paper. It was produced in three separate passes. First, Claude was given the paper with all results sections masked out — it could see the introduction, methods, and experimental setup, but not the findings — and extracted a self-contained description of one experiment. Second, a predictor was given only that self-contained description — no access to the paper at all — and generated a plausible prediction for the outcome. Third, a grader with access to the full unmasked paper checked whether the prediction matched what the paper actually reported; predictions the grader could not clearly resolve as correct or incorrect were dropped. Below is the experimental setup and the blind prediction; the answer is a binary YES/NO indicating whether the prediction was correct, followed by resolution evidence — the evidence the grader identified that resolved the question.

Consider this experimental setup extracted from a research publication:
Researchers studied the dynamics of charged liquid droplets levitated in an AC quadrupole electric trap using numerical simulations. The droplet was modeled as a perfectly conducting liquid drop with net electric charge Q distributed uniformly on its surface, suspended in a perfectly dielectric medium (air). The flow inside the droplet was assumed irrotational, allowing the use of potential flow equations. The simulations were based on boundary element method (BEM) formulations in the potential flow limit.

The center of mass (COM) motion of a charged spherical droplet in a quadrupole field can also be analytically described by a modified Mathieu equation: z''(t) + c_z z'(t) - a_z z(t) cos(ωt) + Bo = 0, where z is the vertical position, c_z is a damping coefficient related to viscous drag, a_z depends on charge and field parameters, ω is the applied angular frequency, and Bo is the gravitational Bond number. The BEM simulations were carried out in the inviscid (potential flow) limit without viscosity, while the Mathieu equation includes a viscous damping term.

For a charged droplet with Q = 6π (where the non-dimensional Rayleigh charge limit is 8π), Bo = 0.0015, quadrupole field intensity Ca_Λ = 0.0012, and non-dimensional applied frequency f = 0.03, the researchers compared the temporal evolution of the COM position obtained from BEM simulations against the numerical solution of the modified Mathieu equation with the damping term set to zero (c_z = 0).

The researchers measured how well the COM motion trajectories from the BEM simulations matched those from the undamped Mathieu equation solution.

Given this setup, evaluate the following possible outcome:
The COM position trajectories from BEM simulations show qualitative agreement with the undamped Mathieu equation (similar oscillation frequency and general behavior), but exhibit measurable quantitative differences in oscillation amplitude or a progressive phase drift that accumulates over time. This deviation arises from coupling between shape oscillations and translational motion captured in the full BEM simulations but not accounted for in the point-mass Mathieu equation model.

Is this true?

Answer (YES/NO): NO